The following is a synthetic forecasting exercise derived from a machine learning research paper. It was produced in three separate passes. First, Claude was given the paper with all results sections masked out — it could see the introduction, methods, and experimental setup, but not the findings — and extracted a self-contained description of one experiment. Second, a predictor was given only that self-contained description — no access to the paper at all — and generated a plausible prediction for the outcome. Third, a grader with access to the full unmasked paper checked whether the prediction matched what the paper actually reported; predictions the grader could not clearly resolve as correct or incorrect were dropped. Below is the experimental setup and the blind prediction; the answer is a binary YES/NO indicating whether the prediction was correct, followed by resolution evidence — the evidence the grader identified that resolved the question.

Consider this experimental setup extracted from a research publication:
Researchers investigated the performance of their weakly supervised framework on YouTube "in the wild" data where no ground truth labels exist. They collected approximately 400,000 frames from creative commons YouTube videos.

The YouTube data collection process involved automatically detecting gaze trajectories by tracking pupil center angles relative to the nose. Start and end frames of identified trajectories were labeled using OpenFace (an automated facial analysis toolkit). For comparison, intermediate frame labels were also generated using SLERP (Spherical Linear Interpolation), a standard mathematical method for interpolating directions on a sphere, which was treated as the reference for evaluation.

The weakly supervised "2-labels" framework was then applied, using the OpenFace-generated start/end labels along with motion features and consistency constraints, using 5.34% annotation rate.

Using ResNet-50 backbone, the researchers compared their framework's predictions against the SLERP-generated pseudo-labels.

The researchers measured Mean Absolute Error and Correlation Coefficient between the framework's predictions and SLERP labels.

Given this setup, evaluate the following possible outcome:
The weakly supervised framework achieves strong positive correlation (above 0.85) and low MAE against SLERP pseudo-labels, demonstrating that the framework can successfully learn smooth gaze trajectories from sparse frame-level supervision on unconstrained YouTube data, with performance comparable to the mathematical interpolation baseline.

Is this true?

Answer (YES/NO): YES